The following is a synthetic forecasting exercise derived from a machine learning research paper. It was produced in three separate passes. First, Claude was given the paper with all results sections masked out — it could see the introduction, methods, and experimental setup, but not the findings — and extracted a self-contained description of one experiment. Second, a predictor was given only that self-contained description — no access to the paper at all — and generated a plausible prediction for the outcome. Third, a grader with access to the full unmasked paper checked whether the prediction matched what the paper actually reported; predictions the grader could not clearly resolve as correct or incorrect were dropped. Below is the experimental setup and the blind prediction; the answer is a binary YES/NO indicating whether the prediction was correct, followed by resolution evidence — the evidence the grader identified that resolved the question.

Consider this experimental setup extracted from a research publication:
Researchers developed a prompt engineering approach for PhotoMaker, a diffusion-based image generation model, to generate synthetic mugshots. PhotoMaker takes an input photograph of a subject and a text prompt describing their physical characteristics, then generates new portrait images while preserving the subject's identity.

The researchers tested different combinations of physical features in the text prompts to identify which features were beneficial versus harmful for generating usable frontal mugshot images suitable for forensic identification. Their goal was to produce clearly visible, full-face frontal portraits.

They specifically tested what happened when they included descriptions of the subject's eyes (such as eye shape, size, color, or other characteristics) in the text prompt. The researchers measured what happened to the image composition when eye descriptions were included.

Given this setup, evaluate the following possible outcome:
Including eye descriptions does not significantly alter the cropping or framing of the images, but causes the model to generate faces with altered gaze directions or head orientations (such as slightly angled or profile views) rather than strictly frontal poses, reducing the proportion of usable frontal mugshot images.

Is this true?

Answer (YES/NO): NO